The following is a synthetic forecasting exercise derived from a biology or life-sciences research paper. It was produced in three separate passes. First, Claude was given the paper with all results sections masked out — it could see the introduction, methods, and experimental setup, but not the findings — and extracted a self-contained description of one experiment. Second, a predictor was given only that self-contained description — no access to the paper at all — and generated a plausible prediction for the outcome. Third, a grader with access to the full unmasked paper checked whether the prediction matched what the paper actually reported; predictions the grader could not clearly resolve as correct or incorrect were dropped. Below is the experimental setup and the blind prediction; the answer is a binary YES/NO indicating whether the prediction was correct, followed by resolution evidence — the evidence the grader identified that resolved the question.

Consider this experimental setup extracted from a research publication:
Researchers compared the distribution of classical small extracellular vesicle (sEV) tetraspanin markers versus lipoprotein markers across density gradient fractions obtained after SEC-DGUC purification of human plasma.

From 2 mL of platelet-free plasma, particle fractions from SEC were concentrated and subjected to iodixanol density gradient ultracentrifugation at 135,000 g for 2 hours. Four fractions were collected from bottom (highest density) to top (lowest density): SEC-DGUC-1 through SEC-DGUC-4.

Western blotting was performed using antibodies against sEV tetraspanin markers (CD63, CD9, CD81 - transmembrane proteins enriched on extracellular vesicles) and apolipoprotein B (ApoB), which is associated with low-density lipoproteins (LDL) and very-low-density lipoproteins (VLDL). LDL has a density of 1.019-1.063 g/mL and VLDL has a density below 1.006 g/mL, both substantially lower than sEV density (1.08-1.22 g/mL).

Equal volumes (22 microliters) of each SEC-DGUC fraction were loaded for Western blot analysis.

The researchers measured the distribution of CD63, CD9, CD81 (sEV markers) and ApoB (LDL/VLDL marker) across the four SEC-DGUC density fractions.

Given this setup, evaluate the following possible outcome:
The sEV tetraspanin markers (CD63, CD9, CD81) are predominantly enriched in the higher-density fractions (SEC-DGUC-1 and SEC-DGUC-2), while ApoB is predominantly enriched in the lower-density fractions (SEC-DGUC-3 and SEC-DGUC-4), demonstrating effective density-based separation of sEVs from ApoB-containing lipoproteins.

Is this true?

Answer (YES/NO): NO